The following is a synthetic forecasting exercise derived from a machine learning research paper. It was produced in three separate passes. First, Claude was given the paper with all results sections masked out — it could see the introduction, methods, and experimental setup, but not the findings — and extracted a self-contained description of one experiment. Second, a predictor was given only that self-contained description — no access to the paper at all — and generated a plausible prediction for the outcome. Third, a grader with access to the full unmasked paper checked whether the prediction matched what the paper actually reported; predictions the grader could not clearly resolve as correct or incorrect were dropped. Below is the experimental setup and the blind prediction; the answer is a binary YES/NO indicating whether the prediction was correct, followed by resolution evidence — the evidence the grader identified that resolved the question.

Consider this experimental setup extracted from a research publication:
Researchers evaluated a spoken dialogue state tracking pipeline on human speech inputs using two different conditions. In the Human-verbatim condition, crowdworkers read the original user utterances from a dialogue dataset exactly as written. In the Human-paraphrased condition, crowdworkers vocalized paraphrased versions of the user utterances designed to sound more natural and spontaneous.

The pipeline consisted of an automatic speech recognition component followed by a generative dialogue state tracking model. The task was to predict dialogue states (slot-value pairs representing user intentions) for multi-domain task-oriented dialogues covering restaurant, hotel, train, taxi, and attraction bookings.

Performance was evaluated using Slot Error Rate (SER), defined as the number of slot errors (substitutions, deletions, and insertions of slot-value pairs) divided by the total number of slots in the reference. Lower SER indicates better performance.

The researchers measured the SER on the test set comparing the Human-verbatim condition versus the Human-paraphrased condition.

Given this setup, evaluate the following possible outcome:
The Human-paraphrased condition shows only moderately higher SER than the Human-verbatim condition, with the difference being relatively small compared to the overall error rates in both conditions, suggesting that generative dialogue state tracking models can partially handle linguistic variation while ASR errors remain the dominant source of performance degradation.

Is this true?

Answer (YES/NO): YES